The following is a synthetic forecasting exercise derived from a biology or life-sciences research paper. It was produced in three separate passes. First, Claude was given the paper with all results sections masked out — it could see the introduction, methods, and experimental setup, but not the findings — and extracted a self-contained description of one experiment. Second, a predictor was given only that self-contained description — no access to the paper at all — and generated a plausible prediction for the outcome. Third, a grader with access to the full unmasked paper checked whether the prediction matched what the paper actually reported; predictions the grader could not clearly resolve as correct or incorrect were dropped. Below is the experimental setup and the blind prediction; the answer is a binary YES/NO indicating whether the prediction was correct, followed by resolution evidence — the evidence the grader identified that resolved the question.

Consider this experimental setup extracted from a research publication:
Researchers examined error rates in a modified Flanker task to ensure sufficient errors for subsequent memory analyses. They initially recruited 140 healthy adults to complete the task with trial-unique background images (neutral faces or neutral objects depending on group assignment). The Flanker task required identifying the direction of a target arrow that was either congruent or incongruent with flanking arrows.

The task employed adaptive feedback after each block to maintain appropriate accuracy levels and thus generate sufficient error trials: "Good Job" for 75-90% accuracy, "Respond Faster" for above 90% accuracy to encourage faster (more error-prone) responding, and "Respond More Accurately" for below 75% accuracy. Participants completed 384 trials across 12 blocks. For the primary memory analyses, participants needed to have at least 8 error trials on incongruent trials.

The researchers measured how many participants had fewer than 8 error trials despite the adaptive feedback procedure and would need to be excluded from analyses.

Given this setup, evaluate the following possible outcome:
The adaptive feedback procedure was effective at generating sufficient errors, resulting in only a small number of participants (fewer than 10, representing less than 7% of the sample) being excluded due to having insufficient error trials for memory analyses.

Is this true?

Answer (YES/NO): NO